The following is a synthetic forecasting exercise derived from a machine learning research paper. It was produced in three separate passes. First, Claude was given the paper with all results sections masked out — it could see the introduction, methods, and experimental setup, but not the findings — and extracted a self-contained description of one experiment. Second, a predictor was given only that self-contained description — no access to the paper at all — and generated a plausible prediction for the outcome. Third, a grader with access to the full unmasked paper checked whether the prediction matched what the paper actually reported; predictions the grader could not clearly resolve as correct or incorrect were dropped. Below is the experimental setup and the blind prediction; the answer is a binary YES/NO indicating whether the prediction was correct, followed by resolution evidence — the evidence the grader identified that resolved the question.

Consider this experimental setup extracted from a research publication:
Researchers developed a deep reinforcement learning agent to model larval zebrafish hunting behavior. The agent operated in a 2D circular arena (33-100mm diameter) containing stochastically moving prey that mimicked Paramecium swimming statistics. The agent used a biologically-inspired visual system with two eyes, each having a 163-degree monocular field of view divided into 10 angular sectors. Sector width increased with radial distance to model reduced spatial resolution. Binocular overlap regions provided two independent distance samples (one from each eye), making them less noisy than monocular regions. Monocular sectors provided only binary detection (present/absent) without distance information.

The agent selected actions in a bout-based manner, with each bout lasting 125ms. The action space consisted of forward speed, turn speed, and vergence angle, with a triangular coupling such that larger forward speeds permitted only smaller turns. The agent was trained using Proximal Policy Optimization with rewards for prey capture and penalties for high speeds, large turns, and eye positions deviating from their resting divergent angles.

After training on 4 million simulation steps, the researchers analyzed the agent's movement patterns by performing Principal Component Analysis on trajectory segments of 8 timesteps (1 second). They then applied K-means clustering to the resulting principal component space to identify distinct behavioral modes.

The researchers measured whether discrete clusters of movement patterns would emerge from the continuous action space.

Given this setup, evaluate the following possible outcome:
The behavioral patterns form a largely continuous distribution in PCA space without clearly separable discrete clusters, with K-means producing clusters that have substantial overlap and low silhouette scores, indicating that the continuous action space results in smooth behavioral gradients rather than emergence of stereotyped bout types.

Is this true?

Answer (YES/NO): NO